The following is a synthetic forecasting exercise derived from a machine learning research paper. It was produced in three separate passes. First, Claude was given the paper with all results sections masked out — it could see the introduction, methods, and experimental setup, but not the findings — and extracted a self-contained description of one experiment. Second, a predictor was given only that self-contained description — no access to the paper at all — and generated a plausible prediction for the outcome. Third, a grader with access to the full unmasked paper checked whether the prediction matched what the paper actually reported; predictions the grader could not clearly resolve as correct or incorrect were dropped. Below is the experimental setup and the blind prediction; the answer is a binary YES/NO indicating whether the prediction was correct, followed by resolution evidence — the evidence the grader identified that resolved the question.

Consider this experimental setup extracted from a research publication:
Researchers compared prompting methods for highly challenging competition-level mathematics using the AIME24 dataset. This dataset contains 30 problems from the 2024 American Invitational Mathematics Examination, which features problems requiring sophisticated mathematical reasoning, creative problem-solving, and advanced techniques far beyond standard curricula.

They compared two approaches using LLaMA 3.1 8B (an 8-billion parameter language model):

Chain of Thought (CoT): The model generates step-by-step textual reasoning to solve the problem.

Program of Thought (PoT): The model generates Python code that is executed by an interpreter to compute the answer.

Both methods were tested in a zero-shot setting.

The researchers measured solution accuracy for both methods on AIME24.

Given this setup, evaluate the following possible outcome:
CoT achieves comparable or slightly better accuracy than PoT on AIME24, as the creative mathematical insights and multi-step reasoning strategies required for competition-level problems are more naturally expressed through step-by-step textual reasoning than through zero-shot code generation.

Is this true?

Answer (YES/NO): NO